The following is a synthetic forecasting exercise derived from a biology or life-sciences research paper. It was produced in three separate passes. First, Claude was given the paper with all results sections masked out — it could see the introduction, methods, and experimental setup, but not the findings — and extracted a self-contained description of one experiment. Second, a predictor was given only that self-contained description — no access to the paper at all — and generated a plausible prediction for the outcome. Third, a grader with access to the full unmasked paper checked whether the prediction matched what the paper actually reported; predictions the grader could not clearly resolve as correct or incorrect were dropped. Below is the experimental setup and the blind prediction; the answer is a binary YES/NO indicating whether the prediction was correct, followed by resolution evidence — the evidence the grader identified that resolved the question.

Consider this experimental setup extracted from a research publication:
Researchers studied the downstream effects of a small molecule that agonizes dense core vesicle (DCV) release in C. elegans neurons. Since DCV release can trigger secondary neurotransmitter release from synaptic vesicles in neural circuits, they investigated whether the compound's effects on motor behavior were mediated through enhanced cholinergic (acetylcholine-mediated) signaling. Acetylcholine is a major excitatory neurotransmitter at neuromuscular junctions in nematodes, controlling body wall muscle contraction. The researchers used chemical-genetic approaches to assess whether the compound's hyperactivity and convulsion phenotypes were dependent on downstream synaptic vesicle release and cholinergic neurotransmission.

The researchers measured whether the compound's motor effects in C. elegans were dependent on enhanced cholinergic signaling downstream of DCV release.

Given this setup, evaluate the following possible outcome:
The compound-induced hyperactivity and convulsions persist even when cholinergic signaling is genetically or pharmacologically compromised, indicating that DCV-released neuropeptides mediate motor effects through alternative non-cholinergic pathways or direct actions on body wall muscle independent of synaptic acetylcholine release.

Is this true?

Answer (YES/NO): YES